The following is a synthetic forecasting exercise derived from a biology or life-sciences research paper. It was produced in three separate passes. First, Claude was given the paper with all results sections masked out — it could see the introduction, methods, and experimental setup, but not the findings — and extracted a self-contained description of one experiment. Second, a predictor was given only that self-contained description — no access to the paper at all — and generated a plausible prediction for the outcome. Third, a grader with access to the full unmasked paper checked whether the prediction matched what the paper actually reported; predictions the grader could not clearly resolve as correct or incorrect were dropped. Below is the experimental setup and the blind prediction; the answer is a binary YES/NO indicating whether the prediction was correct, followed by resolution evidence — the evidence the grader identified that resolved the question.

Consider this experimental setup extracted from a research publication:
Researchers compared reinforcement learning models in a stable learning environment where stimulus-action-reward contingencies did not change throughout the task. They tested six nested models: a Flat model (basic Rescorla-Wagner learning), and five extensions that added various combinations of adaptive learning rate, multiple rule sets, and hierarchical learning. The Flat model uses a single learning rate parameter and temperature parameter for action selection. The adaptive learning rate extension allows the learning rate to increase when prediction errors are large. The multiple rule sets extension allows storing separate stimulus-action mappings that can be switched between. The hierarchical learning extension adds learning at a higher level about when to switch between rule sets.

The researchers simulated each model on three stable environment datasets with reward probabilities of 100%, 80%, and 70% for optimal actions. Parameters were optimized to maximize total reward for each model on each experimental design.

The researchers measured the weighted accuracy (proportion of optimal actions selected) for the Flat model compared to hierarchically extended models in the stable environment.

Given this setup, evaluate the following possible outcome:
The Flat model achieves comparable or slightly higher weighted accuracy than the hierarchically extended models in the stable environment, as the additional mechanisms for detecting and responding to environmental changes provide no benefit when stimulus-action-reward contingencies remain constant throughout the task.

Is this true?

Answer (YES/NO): YES